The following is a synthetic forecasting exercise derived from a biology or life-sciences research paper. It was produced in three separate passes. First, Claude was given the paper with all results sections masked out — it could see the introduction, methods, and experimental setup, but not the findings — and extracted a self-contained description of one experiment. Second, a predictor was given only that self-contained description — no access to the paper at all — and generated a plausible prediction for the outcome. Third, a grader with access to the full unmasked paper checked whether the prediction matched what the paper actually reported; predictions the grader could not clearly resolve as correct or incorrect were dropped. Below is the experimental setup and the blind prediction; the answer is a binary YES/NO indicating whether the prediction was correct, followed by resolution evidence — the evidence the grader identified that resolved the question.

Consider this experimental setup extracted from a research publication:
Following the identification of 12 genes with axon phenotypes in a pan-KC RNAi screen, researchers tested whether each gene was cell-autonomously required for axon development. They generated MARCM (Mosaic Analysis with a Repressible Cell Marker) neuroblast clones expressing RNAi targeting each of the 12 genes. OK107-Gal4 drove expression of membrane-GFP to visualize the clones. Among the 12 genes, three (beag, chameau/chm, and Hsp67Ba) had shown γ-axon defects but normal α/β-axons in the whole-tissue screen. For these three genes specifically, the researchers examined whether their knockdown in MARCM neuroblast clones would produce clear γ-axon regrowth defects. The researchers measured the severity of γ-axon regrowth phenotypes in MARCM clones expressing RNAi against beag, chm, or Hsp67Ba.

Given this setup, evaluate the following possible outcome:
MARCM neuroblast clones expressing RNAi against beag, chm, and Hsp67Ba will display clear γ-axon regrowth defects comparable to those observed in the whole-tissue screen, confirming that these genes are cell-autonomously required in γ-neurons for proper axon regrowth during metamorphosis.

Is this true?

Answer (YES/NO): NO